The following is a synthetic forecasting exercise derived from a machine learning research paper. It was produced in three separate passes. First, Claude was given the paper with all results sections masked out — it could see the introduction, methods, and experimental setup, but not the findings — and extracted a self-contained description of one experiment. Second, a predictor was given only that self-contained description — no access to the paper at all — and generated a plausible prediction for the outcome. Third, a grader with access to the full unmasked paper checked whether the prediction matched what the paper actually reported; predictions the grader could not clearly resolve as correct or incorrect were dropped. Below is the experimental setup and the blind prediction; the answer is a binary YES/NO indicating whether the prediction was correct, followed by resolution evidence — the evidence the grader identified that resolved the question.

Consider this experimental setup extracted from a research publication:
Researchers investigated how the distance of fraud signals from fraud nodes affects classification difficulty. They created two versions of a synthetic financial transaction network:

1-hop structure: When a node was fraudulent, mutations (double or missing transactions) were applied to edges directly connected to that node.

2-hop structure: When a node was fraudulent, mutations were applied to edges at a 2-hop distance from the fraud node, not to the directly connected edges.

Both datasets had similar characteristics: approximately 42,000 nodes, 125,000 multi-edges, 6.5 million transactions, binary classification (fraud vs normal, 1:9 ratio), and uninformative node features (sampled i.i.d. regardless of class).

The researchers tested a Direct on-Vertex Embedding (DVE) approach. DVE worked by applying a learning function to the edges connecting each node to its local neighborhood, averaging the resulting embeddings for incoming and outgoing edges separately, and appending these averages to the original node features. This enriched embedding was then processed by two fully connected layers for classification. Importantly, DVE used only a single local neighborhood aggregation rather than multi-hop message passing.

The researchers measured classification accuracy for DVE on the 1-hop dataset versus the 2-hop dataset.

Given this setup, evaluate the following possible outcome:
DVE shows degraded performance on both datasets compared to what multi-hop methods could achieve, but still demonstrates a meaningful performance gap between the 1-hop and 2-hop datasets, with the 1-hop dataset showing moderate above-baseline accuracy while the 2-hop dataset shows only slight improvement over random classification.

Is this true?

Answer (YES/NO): NO